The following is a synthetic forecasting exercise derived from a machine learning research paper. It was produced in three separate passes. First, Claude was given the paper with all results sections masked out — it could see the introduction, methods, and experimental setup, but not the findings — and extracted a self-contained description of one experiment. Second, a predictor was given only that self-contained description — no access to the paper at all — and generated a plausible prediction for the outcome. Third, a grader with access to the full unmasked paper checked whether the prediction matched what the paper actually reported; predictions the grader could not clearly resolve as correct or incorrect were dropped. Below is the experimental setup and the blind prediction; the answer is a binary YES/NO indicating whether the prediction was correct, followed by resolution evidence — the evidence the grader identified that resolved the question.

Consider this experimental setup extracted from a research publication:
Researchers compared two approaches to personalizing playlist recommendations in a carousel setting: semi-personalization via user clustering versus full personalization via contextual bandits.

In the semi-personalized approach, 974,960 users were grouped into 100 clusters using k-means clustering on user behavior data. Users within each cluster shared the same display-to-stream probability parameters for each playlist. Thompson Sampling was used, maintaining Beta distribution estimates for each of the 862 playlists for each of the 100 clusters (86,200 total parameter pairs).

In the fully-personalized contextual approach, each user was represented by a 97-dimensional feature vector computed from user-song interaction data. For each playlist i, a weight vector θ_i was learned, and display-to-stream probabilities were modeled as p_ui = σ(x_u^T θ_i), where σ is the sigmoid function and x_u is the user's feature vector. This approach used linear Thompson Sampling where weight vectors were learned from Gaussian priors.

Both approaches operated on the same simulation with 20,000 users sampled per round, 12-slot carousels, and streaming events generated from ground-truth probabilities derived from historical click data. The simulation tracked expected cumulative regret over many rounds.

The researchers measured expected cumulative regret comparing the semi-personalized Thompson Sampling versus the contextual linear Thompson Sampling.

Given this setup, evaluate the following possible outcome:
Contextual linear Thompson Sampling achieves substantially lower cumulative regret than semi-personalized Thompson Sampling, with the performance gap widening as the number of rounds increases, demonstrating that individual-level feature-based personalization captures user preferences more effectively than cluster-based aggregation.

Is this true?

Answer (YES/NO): NO